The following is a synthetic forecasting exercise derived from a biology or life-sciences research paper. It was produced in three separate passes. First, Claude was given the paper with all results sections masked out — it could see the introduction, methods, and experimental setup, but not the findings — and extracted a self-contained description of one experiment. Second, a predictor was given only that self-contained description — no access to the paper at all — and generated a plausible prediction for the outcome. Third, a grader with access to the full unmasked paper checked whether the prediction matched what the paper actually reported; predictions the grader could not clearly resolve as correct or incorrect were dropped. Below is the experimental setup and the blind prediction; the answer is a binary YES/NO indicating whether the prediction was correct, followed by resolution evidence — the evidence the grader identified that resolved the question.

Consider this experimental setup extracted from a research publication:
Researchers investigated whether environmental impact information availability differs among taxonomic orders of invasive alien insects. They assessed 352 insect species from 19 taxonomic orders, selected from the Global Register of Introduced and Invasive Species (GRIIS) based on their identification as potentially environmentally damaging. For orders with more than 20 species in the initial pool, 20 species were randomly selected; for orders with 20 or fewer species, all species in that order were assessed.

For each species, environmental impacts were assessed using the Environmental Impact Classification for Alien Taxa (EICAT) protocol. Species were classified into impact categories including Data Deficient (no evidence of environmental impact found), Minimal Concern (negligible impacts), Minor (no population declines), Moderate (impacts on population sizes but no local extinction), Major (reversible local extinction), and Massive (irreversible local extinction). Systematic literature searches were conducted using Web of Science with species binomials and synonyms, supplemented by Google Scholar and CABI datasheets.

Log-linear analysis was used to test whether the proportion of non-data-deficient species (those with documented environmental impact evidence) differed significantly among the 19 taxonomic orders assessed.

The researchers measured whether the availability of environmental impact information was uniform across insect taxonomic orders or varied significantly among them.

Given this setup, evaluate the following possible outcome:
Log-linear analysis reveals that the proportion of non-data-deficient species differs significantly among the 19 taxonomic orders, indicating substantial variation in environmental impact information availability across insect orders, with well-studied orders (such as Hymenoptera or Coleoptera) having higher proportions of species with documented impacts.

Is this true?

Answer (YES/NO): NO